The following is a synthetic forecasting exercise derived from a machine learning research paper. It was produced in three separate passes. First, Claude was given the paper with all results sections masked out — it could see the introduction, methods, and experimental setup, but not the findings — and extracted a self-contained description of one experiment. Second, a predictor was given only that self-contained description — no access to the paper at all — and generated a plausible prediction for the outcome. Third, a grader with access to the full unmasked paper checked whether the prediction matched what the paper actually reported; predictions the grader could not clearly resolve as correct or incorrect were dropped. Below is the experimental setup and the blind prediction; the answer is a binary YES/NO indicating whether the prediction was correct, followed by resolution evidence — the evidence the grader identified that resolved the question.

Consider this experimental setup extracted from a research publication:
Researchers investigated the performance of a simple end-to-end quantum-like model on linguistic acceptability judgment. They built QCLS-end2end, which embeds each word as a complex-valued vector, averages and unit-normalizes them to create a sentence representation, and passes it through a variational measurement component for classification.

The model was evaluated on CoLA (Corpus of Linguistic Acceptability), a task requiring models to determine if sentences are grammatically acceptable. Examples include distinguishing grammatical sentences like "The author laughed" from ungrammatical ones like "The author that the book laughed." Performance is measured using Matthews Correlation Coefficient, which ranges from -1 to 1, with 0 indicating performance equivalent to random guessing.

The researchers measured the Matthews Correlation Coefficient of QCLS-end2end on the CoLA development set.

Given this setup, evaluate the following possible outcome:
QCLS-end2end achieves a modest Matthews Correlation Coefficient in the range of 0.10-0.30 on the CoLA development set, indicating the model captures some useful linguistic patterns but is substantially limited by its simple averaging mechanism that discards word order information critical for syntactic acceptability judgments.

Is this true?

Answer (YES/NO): NO